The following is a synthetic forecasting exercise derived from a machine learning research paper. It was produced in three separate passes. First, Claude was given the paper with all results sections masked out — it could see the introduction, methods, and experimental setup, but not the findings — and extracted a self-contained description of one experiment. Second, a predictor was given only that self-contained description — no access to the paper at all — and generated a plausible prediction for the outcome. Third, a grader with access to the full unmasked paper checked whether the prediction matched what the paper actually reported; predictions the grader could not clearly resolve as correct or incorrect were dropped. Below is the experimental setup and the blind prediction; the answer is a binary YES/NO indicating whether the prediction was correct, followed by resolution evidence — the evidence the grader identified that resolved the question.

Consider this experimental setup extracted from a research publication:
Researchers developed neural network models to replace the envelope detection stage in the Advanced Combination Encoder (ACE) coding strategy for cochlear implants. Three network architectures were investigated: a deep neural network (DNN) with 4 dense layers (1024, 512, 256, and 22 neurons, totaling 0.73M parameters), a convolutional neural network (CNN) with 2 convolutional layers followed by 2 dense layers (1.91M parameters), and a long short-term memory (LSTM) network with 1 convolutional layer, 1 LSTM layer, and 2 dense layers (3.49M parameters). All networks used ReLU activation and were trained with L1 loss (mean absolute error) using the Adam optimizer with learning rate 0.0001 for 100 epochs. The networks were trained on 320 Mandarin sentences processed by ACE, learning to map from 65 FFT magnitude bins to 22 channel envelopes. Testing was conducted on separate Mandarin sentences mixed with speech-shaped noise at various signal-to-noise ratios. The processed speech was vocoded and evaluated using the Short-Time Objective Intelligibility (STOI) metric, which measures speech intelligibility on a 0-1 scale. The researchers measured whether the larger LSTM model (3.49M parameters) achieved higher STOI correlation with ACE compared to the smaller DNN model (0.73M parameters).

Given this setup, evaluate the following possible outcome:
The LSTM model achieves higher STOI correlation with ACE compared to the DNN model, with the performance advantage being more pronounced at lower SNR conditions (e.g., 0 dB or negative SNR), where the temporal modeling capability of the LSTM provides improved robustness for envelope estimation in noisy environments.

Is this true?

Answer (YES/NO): NO